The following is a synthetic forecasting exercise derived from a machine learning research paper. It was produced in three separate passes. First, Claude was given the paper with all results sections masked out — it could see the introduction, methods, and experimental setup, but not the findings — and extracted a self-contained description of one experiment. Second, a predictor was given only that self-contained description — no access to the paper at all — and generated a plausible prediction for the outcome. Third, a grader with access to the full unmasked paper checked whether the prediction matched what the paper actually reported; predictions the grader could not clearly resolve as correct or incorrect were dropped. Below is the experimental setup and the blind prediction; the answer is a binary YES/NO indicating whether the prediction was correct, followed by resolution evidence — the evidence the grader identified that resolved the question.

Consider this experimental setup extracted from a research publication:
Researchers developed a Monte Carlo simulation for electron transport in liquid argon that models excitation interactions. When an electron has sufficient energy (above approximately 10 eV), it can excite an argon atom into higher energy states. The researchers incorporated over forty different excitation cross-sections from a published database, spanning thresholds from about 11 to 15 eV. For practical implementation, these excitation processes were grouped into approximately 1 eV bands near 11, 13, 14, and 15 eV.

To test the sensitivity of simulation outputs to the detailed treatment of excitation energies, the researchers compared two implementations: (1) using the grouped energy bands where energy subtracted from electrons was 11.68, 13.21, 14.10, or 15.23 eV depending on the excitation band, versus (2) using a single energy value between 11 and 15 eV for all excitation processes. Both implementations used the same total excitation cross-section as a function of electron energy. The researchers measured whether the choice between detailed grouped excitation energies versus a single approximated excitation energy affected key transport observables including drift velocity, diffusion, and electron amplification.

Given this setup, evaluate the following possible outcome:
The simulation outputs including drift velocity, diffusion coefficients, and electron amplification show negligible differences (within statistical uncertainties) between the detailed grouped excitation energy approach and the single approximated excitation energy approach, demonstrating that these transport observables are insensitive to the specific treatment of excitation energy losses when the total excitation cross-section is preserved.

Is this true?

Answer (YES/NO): YES